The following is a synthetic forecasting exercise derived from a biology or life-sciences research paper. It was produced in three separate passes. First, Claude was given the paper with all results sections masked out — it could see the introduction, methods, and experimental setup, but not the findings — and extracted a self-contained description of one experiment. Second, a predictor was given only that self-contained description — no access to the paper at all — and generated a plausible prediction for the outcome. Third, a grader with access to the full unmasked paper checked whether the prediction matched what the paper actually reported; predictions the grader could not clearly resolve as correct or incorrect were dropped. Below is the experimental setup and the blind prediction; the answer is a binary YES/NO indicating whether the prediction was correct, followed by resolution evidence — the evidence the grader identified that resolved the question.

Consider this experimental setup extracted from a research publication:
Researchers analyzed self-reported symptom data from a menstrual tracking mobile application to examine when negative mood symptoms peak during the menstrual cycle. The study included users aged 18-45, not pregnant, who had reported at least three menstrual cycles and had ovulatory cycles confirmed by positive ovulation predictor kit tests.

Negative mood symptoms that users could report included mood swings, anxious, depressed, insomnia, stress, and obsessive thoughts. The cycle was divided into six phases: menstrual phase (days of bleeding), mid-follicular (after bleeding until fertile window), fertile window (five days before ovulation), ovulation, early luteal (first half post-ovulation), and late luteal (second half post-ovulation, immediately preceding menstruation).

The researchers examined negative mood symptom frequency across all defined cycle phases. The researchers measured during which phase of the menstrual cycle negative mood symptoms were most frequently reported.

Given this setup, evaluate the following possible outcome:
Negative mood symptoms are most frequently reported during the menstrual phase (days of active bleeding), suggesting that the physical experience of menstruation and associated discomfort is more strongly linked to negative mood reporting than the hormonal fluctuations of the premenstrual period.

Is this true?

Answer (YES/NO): NO